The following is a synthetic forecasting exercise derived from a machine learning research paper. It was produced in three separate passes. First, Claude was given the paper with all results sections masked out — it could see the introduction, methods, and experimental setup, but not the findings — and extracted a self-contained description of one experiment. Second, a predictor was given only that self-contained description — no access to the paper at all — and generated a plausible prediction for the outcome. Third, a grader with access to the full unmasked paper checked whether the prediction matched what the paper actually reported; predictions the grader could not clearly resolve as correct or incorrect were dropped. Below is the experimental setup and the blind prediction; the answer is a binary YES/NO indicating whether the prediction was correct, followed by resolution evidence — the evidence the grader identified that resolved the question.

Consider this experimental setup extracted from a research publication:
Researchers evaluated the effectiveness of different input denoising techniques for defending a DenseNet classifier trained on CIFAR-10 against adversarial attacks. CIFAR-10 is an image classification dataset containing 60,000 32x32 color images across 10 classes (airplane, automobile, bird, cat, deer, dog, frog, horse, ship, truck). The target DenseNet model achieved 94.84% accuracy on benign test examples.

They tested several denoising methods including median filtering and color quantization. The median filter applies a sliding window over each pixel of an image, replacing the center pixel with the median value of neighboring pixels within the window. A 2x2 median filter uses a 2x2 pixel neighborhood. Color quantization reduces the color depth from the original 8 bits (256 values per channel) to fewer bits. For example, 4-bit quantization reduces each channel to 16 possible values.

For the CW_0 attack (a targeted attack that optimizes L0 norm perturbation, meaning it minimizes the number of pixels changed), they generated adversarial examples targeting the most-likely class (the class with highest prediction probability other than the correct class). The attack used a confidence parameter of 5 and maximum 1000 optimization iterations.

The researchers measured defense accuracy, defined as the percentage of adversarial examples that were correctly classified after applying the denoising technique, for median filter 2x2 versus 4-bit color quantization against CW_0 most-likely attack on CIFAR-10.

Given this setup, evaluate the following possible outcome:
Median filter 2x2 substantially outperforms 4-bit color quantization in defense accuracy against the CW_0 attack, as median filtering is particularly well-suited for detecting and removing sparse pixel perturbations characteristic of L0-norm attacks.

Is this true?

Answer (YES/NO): YES